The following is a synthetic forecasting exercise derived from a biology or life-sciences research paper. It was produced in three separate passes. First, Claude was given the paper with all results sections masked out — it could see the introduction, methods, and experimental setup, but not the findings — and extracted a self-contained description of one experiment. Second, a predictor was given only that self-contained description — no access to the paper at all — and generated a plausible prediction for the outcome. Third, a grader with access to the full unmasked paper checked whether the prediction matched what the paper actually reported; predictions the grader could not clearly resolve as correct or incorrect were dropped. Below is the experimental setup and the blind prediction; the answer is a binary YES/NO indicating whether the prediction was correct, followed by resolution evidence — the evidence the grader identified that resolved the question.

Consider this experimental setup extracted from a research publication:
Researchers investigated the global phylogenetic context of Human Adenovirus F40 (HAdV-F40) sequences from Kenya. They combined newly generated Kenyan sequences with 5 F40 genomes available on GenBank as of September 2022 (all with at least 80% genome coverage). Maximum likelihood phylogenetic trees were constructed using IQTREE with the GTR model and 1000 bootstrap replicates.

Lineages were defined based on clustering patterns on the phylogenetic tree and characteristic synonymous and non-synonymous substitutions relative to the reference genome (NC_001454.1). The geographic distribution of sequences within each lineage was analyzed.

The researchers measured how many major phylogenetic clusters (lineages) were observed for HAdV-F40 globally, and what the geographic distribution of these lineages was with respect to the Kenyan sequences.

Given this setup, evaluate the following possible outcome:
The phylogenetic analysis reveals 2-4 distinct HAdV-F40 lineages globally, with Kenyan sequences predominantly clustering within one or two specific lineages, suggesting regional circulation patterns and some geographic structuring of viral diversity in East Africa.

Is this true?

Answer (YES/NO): NO